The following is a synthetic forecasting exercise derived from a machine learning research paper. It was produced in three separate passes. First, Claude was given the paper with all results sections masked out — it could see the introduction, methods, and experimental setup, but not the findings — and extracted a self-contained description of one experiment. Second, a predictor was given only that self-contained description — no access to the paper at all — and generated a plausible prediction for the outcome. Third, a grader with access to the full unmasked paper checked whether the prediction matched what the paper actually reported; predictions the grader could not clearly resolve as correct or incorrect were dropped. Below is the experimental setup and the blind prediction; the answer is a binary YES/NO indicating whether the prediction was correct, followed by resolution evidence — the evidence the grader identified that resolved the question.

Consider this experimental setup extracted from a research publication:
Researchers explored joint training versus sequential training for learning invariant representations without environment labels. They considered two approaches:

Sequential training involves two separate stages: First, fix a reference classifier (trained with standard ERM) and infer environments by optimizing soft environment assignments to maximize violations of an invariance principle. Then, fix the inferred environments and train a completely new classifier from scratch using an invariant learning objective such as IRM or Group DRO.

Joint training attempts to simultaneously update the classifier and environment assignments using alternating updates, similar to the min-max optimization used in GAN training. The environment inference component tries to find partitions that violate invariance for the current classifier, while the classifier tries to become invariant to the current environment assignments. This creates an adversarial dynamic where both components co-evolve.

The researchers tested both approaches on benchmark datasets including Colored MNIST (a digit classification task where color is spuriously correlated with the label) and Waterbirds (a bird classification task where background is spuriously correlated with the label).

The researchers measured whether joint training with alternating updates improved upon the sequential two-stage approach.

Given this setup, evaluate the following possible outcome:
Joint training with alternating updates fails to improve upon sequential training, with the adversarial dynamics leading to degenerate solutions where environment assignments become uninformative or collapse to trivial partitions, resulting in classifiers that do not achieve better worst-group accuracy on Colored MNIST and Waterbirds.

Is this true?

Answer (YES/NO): NO